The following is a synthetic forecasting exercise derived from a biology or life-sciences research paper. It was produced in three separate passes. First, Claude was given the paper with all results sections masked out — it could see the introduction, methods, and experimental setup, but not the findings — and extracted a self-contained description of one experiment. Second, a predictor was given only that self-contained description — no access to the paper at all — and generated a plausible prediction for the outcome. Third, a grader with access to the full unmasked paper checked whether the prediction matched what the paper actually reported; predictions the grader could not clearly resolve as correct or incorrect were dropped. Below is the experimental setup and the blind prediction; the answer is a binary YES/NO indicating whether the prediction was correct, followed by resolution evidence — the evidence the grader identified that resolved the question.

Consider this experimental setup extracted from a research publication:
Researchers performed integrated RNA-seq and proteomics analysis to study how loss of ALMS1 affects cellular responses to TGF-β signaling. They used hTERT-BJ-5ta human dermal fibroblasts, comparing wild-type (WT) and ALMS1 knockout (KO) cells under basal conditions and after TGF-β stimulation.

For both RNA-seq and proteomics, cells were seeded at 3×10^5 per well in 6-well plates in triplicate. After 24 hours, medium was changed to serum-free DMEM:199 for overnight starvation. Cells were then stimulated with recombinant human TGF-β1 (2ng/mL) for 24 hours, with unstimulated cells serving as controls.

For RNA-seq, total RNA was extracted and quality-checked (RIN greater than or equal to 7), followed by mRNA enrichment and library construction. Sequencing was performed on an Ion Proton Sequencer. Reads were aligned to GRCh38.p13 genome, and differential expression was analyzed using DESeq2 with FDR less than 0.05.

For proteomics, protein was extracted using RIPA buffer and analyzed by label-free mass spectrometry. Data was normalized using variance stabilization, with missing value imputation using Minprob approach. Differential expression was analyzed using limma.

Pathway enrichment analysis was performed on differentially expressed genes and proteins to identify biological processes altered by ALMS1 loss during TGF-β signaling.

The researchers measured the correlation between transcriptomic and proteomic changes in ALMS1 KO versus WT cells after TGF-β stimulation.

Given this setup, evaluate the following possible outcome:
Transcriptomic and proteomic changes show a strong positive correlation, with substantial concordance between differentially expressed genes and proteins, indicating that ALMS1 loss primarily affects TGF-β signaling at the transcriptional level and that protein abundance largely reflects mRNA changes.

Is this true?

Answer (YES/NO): YES